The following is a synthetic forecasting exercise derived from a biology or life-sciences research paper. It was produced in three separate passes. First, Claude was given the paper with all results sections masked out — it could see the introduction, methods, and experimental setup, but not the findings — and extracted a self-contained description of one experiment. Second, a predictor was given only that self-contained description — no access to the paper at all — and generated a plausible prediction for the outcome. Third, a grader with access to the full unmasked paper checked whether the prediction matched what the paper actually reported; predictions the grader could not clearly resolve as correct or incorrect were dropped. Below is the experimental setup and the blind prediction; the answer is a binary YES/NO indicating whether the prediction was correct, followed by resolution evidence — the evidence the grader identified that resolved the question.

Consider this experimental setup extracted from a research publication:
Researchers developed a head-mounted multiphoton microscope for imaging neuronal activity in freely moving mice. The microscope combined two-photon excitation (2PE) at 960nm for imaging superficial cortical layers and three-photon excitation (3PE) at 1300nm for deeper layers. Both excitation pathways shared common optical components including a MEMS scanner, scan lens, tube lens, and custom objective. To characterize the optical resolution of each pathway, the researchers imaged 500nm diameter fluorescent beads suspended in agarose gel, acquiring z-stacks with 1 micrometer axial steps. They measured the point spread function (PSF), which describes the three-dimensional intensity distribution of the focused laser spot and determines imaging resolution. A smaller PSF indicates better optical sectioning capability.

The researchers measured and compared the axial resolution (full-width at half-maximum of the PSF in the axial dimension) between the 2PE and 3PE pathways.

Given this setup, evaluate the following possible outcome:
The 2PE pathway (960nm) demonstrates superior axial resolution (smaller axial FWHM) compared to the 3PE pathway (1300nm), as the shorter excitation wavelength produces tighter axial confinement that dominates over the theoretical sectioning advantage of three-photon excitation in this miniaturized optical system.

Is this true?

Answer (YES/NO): NO